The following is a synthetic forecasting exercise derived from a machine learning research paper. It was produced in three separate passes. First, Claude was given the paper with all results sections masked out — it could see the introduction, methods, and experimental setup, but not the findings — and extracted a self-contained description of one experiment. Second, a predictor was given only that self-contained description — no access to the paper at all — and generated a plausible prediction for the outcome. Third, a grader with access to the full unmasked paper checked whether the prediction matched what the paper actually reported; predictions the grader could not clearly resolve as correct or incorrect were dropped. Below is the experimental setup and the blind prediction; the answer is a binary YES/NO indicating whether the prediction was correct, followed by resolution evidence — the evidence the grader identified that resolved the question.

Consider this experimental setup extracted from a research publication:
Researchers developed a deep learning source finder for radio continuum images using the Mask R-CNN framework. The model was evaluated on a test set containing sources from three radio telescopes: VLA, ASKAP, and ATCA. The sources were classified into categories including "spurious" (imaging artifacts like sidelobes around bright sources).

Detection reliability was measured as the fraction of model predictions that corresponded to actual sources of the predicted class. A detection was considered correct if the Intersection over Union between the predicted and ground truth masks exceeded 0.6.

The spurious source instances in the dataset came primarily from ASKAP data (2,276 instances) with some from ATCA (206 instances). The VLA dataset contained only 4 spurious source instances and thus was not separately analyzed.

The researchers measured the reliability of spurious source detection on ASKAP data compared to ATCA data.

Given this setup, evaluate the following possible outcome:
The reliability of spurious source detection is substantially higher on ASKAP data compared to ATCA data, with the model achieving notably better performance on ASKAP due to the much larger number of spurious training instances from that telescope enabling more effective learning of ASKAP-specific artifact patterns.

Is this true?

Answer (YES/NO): YES